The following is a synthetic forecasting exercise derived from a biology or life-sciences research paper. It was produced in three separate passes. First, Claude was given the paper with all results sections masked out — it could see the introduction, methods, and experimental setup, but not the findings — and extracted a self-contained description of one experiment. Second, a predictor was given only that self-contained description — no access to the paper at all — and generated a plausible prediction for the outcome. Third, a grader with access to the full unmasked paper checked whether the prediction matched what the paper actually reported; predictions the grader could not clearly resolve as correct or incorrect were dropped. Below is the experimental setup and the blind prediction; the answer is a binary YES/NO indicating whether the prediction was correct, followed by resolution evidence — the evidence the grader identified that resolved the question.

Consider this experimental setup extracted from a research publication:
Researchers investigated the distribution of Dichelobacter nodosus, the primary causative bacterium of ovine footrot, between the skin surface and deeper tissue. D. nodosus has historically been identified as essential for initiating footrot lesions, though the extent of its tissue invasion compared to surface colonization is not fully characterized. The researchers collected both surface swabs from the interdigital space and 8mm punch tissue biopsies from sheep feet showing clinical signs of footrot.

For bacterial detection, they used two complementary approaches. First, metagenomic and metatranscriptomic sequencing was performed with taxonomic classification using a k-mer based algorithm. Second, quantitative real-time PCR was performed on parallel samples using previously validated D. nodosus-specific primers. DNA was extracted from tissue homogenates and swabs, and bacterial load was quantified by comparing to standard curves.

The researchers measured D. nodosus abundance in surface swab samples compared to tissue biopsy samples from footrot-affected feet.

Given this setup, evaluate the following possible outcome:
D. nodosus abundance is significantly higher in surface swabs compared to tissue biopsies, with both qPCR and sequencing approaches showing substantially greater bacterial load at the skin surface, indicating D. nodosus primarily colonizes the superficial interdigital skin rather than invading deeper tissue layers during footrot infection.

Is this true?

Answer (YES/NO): NO